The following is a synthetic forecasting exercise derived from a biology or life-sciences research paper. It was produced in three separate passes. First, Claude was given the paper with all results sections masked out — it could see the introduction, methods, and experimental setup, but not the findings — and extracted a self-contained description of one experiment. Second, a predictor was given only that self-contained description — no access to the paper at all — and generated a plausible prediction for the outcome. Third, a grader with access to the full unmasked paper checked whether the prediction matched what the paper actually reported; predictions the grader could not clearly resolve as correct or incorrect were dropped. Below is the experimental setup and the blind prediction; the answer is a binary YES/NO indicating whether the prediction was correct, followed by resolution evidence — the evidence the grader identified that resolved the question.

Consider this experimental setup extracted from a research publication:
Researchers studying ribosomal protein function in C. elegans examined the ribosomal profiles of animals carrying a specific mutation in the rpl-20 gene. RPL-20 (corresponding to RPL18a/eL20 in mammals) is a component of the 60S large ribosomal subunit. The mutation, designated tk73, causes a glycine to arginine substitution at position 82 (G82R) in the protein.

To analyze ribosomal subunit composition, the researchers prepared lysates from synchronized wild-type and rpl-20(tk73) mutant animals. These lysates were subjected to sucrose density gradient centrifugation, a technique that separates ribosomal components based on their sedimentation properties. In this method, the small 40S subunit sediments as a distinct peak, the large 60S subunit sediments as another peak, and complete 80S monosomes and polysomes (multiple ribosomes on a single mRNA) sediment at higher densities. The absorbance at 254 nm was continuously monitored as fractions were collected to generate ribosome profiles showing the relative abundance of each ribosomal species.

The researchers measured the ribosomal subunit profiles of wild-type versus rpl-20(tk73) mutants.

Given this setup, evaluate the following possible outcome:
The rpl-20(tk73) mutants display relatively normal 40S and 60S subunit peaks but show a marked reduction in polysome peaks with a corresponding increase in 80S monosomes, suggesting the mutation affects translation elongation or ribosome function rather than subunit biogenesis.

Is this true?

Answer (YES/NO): NO